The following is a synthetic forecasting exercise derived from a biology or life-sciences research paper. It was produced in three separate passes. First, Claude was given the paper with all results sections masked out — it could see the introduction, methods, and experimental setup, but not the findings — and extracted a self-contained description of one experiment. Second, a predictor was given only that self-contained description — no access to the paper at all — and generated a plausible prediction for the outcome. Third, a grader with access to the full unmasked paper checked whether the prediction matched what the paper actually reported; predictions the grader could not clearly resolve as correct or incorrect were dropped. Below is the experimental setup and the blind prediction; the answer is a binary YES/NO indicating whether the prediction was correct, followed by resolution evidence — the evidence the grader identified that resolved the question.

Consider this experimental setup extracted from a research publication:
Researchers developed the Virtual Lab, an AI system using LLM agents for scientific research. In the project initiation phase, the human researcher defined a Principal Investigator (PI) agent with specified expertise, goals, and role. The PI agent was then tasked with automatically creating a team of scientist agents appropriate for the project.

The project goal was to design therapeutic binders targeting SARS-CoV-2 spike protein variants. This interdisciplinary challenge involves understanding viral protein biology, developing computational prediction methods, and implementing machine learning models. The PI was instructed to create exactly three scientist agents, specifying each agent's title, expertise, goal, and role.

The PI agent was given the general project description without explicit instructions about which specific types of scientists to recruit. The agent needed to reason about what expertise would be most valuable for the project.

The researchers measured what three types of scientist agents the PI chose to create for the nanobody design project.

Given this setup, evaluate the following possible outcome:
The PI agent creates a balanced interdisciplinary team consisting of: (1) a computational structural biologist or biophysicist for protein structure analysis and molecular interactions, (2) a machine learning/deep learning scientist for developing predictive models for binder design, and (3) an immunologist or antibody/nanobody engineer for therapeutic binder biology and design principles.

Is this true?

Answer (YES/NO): NO